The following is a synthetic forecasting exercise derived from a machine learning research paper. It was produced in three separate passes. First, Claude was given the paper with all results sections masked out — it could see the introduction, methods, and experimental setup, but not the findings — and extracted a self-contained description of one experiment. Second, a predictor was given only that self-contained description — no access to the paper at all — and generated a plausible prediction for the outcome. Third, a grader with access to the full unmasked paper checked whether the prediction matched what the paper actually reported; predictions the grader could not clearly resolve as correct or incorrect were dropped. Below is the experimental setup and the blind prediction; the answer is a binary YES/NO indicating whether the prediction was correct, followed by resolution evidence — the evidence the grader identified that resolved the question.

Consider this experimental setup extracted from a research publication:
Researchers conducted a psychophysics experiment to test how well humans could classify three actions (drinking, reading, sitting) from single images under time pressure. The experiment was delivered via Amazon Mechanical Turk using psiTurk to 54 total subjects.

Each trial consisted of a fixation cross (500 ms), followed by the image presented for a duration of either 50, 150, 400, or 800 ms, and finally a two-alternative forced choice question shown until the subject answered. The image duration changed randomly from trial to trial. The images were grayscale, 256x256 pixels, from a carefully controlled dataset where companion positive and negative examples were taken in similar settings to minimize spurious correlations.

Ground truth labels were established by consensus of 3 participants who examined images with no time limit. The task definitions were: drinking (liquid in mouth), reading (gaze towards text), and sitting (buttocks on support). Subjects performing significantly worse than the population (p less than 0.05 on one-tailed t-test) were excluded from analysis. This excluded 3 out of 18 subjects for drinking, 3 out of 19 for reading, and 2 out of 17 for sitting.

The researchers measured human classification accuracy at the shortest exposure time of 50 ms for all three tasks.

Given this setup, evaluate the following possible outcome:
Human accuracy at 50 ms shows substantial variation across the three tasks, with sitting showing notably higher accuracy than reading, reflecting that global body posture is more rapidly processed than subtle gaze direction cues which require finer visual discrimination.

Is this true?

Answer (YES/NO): NO